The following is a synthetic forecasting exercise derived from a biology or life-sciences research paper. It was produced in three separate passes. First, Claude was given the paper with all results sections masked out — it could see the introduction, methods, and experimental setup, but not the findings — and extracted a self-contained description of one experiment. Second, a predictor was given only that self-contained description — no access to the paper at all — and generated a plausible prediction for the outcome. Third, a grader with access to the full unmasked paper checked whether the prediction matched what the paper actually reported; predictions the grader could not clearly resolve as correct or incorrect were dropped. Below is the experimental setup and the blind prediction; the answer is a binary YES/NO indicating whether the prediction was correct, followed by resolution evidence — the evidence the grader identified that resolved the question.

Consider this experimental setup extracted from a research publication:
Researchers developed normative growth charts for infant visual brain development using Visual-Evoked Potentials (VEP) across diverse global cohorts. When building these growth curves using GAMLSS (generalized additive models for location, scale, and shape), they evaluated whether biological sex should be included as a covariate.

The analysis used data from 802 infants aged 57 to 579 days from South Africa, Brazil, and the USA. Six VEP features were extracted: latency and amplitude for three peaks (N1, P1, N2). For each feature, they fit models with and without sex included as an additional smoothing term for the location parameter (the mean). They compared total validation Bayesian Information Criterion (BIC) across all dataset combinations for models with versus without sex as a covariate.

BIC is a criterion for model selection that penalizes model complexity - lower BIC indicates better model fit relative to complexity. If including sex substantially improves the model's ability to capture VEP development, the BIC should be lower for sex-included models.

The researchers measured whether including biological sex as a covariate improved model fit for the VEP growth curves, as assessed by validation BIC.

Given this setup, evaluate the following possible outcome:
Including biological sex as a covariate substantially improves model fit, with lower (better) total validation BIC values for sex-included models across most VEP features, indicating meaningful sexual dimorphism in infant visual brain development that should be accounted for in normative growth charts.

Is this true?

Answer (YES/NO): NO